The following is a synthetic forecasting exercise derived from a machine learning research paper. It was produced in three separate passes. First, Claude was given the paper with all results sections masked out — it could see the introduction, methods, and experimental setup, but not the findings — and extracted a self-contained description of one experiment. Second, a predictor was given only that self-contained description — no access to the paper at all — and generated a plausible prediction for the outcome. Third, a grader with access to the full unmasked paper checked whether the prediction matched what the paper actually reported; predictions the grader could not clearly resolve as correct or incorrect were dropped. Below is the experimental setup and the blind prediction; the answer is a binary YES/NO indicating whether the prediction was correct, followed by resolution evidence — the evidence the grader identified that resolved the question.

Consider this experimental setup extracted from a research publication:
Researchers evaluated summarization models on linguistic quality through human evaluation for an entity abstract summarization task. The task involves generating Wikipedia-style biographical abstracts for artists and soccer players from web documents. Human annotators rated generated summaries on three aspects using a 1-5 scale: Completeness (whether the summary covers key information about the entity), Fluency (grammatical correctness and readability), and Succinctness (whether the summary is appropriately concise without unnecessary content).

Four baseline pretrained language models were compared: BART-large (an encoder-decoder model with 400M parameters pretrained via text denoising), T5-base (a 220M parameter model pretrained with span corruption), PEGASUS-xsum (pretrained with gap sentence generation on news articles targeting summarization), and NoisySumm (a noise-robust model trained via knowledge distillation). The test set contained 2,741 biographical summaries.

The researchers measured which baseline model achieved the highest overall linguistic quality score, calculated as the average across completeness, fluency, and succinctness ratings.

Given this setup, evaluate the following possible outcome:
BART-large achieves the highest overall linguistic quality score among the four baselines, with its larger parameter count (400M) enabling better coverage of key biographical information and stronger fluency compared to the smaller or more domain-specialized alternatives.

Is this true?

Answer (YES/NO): YES